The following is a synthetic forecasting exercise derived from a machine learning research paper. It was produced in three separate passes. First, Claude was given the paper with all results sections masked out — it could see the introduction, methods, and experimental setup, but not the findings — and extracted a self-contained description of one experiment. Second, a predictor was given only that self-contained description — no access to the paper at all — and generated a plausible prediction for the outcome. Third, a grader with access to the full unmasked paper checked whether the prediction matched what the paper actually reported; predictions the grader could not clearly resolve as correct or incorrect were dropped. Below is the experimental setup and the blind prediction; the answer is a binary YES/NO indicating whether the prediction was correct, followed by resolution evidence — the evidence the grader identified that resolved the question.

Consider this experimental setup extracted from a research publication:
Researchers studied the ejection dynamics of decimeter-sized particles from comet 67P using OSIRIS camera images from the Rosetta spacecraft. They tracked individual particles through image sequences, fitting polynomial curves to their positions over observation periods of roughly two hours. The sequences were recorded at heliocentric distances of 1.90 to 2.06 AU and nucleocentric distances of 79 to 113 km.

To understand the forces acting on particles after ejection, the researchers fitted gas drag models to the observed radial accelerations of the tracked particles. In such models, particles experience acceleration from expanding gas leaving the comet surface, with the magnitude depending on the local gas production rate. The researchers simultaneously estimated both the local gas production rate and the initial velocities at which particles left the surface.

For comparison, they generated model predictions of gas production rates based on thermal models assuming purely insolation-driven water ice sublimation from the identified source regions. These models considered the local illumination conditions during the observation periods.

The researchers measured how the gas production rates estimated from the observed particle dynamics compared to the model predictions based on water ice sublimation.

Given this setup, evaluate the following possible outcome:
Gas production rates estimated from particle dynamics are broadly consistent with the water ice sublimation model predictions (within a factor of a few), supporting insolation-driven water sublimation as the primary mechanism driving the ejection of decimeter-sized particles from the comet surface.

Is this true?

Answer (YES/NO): NO